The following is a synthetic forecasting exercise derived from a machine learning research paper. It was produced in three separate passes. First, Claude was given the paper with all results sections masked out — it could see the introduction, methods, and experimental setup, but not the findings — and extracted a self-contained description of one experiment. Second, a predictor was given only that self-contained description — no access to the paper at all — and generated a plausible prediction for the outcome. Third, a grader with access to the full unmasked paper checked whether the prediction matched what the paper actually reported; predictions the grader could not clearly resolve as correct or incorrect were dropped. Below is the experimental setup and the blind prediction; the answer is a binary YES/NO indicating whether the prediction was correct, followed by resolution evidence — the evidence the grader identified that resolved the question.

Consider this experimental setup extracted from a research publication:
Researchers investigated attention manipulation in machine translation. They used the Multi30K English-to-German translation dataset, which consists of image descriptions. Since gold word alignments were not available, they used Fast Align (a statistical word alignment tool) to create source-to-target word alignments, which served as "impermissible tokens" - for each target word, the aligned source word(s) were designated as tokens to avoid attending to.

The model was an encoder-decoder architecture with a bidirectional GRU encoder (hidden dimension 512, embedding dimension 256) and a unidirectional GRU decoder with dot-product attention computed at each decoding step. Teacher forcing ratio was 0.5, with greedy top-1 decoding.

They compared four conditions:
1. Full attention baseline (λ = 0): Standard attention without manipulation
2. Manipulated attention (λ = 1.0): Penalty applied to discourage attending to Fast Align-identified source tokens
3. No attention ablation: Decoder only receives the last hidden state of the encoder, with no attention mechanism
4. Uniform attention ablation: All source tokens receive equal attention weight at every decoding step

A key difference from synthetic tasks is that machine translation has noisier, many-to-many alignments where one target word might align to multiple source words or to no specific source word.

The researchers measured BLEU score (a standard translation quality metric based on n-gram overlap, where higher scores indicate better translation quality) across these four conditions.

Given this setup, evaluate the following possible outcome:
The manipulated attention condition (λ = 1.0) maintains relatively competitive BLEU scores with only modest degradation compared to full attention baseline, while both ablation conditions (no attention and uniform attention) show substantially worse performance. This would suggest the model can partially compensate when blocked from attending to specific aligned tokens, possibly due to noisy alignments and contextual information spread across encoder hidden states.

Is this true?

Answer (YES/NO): YES